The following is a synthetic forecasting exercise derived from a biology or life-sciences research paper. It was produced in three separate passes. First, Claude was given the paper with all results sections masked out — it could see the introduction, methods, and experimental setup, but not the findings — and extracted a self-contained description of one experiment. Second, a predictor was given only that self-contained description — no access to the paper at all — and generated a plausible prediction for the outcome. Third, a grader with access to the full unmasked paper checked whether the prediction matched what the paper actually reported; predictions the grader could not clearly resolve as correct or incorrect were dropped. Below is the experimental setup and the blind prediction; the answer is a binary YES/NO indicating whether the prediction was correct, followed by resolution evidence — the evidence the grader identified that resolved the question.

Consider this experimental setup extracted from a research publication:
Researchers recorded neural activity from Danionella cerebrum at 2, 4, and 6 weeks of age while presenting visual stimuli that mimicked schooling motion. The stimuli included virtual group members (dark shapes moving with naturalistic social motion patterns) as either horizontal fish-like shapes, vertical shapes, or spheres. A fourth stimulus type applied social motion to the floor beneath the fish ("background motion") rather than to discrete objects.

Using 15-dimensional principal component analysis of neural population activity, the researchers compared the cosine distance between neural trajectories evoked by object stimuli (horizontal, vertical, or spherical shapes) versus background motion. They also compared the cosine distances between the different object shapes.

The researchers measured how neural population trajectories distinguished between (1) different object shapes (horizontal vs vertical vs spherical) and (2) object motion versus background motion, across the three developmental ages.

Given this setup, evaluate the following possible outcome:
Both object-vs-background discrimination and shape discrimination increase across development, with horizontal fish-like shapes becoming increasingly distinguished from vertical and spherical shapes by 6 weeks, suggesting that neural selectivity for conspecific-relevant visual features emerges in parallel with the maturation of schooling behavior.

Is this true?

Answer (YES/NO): NO